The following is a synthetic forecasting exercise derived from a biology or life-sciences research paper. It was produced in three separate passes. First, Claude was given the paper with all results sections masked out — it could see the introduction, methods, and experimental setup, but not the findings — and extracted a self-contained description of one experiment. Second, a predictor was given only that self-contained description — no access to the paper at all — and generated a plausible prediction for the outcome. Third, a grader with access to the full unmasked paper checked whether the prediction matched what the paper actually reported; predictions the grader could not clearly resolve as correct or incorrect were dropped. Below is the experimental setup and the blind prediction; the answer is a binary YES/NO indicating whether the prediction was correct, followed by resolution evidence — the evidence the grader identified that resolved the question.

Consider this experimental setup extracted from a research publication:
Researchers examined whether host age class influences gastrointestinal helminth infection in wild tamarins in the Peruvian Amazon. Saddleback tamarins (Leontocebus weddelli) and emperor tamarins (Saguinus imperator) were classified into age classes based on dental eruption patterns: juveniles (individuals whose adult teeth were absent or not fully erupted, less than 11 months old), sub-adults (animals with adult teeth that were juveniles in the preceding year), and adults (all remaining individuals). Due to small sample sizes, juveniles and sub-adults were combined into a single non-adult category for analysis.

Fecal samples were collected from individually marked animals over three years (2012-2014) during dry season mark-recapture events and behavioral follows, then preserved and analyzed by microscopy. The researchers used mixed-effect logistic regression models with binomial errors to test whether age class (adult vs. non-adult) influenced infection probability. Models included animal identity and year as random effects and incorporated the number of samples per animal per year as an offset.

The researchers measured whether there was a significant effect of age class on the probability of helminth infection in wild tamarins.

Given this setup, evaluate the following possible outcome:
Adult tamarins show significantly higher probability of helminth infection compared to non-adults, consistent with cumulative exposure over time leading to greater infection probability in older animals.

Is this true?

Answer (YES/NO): NO